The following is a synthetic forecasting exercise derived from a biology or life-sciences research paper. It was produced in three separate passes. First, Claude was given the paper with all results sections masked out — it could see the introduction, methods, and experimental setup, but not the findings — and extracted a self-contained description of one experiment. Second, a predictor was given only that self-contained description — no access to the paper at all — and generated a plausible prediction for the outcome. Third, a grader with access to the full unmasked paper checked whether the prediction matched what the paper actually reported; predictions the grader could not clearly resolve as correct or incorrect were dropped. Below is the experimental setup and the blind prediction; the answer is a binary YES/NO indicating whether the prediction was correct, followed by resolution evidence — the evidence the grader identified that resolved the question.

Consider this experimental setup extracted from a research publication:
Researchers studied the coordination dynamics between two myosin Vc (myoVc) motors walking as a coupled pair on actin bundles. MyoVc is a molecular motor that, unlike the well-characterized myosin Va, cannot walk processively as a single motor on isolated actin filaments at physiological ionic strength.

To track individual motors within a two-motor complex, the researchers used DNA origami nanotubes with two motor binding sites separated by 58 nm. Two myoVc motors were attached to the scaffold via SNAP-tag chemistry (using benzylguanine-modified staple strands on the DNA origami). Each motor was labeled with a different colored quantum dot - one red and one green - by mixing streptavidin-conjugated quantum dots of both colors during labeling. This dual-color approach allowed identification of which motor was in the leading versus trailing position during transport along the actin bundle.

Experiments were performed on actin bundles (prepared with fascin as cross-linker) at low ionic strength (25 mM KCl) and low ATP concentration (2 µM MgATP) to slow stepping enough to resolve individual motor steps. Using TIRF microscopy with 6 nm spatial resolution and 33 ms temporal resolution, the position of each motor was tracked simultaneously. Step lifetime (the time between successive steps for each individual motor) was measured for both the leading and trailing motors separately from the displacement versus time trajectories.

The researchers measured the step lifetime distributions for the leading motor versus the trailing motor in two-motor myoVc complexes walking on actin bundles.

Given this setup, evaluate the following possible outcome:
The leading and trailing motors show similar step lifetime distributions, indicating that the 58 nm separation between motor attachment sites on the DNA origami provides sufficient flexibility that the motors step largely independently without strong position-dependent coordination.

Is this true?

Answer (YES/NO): NO